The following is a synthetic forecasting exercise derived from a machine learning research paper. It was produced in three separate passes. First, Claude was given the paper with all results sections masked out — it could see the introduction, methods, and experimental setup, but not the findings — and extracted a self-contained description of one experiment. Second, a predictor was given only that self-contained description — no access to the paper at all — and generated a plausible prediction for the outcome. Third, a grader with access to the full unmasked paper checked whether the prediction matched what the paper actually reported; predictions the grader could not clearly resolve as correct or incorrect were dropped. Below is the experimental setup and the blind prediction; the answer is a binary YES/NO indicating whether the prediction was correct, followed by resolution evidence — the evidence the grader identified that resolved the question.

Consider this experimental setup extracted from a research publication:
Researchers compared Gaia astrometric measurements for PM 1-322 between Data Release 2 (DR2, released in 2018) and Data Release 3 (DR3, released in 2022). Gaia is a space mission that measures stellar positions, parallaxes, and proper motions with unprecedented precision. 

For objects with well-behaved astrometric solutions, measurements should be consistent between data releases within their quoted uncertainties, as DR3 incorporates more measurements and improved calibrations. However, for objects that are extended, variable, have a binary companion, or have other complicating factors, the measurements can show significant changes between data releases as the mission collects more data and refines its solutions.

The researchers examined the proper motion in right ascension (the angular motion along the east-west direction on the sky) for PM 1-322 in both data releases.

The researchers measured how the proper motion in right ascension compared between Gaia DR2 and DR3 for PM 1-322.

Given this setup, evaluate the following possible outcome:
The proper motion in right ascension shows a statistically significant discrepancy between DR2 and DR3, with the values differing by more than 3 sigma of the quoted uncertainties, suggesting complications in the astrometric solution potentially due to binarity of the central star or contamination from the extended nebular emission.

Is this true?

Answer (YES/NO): YES